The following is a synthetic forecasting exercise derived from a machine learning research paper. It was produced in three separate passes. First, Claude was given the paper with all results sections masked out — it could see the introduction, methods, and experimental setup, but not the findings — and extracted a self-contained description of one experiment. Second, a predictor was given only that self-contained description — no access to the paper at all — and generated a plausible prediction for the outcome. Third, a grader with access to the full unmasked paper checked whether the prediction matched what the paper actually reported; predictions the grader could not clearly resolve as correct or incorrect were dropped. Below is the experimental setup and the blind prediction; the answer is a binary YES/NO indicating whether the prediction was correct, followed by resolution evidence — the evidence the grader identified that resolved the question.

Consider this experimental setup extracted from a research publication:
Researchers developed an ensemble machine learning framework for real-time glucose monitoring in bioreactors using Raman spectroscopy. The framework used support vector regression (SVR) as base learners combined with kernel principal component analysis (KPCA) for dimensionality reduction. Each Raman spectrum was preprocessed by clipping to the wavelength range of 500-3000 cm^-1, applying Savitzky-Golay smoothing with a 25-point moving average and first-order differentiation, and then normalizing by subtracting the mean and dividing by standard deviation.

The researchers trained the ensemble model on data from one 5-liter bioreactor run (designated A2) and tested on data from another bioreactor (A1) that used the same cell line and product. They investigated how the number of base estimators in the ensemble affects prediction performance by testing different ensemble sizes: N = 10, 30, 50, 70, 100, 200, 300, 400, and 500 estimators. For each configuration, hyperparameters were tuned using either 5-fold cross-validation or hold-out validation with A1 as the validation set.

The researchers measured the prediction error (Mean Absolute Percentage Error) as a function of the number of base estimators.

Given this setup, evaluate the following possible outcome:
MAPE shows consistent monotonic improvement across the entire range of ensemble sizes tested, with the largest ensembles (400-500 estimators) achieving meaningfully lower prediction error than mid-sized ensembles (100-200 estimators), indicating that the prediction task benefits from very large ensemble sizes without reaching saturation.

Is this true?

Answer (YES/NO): NO